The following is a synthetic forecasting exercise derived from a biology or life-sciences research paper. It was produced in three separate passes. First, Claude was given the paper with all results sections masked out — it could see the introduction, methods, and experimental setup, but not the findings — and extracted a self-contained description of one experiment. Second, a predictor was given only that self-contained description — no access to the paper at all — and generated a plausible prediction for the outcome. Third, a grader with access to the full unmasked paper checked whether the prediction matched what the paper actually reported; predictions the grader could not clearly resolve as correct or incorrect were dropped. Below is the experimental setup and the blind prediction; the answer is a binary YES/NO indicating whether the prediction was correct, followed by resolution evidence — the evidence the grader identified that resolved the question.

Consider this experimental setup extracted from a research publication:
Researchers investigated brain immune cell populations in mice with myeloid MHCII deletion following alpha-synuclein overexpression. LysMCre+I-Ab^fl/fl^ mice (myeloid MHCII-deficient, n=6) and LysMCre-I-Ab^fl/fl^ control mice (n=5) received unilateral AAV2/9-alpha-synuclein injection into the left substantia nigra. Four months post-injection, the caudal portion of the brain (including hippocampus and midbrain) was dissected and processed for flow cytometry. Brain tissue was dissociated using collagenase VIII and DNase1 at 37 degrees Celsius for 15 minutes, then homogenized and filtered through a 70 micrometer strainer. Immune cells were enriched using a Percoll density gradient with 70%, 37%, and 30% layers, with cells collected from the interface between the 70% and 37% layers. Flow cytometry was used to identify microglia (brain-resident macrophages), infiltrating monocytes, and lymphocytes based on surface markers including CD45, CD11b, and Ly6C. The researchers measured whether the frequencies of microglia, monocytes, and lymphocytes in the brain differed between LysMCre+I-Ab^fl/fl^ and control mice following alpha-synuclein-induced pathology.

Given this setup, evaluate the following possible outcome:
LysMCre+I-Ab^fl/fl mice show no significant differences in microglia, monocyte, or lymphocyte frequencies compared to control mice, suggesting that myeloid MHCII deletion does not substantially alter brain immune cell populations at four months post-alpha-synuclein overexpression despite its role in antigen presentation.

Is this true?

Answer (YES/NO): NO